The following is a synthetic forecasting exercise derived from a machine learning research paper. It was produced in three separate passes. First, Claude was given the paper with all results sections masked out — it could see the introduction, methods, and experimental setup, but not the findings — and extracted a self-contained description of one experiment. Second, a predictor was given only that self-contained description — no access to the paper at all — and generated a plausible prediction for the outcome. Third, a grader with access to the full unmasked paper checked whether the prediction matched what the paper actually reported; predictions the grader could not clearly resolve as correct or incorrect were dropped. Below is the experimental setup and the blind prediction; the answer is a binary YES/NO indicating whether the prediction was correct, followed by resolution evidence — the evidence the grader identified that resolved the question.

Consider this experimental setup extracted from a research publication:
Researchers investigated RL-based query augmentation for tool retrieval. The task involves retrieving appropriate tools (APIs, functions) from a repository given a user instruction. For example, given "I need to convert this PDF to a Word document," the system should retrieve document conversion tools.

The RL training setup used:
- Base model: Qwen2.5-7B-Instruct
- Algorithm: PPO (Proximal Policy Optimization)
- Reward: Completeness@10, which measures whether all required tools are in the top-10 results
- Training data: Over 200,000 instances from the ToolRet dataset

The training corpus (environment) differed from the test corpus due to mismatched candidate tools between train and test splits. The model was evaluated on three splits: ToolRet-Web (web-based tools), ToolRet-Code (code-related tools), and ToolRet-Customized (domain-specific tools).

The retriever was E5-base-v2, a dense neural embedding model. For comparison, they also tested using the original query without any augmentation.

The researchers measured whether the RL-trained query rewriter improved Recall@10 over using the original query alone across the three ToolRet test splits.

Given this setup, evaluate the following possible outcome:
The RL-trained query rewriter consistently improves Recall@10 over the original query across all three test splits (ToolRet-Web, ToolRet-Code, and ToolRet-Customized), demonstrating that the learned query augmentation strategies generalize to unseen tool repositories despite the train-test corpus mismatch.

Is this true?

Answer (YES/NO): NO